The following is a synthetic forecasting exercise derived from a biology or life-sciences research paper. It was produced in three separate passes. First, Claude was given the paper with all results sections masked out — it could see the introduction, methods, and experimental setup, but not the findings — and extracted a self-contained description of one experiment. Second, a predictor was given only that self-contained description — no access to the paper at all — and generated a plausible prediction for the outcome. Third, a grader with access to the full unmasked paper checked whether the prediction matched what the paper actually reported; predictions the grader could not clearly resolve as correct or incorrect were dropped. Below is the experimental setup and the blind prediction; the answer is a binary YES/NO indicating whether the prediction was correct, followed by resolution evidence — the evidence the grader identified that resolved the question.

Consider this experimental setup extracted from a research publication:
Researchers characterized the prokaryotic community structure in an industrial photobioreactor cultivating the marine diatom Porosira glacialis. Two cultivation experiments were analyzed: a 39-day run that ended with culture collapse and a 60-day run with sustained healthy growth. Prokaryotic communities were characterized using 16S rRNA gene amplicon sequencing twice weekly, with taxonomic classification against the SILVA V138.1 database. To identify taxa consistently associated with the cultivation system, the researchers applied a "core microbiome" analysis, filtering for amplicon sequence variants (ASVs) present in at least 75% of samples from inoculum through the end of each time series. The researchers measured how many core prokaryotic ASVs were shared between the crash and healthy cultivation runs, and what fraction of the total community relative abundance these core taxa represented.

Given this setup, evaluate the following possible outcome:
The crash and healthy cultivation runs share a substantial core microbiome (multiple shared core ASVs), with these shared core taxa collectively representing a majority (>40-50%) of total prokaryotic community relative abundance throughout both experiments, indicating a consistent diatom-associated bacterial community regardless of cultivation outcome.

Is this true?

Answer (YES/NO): YES